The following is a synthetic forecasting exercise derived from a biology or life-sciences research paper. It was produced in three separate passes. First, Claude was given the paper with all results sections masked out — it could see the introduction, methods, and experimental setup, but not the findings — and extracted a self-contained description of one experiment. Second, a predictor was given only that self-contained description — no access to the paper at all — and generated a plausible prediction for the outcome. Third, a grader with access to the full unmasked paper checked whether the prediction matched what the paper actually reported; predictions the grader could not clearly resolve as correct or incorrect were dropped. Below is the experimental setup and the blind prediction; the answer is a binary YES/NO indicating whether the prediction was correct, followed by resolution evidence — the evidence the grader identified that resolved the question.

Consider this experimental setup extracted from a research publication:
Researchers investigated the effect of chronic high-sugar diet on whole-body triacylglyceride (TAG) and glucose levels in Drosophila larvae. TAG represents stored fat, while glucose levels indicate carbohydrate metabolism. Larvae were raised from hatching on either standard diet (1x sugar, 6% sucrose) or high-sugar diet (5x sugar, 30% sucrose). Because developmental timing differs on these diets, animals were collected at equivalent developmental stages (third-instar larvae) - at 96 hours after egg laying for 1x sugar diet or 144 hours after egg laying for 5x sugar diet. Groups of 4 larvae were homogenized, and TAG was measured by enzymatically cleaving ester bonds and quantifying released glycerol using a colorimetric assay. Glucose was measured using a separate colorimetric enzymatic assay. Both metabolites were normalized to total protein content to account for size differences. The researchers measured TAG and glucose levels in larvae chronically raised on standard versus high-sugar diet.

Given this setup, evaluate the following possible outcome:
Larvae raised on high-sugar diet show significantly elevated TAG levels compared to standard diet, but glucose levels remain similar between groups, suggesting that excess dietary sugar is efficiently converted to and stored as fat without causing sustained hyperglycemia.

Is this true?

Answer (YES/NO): NO